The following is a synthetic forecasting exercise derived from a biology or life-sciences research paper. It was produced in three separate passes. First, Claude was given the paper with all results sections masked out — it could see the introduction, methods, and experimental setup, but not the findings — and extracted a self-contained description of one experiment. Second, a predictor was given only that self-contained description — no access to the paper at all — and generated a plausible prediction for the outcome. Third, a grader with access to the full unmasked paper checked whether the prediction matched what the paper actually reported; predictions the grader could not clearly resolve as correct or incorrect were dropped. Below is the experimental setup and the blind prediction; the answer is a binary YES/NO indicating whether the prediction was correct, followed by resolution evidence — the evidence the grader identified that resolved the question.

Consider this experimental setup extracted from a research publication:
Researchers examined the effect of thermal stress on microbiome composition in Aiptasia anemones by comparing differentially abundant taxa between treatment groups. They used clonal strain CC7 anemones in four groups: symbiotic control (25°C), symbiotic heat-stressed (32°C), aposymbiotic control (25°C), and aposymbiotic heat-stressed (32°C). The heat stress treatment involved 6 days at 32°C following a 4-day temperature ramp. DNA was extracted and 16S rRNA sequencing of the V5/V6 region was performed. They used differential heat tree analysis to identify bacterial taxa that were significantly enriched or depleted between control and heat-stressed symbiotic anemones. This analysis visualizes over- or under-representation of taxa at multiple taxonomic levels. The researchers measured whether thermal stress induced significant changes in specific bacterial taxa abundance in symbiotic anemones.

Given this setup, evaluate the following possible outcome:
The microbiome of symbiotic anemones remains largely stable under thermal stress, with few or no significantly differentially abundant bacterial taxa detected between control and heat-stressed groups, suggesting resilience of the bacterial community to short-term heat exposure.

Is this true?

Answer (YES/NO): NO